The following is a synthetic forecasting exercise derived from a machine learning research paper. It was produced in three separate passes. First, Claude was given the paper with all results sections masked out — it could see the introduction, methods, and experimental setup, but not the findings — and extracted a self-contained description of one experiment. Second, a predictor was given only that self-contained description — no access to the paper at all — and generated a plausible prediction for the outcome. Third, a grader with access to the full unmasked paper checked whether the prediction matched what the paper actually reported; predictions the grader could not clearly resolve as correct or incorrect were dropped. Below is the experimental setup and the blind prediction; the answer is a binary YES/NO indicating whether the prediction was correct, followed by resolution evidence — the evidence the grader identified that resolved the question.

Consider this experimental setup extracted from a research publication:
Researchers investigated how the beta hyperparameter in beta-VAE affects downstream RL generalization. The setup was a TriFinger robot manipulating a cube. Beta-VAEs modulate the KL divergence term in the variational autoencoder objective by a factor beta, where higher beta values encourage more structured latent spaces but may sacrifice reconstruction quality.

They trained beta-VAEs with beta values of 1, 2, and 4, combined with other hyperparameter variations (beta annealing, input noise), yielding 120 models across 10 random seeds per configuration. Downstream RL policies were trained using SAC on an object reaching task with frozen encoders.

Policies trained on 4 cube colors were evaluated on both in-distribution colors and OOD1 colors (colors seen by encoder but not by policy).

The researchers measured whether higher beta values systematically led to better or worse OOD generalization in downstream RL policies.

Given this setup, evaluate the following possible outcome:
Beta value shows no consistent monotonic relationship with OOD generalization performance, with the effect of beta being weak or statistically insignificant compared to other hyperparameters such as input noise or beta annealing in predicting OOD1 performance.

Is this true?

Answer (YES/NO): YES